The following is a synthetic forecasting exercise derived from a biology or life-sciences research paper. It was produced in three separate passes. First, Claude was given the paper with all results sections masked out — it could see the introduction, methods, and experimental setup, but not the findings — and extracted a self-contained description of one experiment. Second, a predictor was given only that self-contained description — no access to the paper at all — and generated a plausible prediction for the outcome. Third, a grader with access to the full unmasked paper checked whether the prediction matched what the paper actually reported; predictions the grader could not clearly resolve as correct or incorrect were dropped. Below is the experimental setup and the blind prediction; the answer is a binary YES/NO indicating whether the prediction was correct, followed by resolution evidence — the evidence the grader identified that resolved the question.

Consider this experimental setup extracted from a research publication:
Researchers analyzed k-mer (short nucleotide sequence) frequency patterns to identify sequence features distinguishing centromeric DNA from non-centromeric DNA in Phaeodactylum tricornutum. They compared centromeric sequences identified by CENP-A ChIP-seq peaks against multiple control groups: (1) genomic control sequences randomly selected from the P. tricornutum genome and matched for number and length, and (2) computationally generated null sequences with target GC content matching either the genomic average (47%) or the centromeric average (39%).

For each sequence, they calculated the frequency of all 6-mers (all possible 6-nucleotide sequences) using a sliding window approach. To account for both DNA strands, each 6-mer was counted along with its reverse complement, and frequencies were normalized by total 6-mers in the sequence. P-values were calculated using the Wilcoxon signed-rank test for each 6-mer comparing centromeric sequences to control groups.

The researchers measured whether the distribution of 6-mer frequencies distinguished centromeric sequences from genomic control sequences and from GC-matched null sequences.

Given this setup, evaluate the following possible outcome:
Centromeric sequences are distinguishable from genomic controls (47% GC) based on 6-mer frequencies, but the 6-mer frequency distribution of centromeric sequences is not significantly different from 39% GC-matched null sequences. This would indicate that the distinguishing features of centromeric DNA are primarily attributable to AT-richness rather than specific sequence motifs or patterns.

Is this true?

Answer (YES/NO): NO